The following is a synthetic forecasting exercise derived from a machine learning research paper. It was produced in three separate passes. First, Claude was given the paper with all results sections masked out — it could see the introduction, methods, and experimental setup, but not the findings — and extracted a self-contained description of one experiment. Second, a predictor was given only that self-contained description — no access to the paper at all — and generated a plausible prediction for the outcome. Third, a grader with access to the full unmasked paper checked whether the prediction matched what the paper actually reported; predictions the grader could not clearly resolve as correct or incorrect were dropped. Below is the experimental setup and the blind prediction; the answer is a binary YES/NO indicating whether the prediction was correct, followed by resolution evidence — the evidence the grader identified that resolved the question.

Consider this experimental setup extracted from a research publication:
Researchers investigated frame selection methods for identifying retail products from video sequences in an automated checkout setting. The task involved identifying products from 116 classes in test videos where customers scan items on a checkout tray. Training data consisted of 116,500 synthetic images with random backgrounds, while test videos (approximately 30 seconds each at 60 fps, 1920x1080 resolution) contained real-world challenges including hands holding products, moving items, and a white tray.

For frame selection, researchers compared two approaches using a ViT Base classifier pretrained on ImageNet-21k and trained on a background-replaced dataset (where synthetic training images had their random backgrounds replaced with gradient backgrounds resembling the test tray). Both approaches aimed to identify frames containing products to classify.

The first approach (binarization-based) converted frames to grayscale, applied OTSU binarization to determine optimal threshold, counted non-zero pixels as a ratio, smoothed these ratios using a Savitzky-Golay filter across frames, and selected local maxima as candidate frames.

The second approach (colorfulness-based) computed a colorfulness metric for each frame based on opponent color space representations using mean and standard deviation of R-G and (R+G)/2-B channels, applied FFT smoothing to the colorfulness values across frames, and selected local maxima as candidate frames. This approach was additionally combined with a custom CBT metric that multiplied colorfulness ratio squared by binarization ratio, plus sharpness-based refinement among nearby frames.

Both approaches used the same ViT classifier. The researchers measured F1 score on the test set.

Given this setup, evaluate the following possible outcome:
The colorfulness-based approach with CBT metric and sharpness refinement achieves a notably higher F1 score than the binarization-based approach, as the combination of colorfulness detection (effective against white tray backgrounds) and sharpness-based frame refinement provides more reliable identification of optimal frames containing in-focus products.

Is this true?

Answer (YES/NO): YES